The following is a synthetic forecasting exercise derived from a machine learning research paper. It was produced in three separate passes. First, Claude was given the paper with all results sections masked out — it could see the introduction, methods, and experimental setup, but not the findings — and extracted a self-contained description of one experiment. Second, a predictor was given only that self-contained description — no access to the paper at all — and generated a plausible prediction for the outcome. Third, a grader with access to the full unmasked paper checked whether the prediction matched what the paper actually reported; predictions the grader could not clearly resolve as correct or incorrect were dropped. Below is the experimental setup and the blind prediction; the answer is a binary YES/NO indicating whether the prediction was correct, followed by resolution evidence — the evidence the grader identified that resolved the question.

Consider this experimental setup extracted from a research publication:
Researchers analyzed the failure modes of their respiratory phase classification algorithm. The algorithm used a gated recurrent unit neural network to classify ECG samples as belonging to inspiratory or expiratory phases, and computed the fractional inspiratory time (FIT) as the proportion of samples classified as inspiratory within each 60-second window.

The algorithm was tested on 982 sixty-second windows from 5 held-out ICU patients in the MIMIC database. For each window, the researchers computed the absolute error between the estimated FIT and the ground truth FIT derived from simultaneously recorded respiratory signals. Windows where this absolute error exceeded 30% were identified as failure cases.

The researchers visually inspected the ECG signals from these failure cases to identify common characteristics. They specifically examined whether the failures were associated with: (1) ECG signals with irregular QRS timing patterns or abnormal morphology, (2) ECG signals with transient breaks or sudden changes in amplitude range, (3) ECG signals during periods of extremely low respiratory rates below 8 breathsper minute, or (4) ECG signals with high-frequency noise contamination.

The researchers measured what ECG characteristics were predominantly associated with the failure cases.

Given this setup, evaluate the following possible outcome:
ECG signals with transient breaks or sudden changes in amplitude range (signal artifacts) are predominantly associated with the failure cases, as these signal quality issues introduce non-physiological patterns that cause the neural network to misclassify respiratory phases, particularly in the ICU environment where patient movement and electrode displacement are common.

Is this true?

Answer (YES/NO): NO